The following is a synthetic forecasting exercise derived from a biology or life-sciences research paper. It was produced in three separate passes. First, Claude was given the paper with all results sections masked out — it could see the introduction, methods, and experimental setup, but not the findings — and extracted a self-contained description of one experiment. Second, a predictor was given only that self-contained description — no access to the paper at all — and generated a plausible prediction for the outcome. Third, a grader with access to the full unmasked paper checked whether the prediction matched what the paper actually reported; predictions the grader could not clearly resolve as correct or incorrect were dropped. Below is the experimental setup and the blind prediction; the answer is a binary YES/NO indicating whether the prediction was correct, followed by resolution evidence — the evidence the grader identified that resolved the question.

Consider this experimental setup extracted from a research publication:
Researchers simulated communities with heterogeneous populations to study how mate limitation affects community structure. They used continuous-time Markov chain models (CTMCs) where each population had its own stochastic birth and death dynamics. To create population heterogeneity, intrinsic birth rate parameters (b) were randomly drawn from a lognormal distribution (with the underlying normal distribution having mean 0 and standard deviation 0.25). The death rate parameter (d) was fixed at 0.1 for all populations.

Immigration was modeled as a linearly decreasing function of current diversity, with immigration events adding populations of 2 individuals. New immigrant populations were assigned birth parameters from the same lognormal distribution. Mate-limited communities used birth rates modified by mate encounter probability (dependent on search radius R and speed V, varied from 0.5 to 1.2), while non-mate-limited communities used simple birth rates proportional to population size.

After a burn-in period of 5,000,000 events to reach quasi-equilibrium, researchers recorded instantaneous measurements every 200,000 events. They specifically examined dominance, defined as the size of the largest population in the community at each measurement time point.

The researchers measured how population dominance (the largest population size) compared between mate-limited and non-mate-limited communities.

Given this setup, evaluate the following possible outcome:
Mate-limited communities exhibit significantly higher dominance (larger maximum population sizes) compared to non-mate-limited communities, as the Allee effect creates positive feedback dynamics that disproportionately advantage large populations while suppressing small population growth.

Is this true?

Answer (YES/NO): NO